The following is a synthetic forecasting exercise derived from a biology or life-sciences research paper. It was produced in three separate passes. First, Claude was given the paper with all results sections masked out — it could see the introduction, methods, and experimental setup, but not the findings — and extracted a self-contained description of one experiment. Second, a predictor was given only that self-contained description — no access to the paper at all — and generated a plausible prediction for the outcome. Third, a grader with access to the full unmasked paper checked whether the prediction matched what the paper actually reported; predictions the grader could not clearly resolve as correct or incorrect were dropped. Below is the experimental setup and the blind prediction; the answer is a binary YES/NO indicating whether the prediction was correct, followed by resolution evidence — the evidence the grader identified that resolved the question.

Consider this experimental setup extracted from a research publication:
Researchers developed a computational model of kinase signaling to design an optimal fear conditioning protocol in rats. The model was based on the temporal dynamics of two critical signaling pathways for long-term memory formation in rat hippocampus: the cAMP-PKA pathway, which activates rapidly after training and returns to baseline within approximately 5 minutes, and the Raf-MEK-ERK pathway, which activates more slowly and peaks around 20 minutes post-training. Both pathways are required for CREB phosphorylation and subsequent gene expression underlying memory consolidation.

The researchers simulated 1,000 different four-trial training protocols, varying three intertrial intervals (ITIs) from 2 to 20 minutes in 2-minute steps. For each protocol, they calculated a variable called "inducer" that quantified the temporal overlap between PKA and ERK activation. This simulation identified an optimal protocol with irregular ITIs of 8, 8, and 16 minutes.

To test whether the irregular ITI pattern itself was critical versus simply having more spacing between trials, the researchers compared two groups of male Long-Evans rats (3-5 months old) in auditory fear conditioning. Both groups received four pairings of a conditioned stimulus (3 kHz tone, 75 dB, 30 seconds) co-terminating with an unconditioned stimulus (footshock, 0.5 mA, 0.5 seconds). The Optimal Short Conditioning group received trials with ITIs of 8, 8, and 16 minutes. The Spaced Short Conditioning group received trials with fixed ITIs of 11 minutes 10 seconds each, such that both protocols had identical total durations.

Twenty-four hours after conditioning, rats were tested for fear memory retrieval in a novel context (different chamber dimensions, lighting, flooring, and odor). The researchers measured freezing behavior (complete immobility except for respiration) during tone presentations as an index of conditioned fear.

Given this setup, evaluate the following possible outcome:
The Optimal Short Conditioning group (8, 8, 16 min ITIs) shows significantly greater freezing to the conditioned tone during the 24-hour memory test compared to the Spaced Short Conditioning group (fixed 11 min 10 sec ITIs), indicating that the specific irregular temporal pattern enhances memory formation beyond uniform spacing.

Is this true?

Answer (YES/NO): NO